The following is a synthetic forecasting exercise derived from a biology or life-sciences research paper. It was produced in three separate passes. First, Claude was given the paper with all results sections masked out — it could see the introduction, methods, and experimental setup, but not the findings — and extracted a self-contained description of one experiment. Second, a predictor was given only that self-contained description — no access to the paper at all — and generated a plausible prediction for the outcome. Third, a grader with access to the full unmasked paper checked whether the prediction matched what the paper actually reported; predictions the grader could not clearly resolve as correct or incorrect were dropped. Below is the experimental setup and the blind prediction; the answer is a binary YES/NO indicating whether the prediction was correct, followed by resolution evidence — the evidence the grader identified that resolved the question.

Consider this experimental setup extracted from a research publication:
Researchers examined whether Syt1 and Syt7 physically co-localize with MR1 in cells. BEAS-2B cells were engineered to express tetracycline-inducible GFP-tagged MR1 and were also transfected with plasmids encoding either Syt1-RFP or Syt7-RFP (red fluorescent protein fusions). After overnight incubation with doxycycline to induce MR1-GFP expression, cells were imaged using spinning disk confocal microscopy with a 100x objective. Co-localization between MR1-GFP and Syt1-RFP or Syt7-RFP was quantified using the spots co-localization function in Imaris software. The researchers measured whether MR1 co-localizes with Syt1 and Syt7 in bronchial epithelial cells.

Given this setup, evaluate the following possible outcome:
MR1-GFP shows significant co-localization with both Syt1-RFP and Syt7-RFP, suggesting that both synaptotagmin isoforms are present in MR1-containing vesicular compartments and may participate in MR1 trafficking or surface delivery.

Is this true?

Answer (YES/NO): YES